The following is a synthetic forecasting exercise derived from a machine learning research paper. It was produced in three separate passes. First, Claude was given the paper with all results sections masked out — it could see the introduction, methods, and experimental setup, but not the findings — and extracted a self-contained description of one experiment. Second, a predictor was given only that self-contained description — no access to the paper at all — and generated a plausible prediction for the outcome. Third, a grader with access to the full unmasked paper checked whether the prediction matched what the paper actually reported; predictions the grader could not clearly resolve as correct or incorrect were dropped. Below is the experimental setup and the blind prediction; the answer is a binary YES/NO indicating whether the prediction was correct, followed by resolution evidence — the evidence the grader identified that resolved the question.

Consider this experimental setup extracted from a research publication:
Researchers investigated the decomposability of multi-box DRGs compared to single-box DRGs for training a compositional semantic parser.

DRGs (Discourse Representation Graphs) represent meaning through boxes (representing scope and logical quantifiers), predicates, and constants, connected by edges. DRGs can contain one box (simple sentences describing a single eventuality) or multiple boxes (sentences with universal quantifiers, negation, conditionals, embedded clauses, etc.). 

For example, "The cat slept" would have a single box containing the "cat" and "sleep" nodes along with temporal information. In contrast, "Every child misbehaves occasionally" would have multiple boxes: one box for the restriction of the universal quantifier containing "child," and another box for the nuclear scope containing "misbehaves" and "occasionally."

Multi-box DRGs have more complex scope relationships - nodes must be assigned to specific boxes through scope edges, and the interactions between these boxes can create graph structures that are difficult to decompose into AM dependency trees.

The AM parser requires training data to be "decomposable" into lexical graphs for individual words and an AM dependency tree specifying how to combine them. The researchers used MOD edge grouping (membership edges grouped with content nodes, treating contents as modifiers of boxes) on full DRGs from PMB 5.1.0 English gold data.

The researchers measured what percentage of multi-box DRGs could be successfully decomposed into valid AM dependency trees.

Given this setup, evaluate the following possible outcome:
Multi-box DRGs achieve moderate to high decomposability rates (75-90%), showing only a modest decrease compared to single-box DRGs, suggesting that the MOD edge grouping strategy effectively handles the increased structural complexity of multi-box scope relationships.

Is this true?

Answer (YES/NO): NO